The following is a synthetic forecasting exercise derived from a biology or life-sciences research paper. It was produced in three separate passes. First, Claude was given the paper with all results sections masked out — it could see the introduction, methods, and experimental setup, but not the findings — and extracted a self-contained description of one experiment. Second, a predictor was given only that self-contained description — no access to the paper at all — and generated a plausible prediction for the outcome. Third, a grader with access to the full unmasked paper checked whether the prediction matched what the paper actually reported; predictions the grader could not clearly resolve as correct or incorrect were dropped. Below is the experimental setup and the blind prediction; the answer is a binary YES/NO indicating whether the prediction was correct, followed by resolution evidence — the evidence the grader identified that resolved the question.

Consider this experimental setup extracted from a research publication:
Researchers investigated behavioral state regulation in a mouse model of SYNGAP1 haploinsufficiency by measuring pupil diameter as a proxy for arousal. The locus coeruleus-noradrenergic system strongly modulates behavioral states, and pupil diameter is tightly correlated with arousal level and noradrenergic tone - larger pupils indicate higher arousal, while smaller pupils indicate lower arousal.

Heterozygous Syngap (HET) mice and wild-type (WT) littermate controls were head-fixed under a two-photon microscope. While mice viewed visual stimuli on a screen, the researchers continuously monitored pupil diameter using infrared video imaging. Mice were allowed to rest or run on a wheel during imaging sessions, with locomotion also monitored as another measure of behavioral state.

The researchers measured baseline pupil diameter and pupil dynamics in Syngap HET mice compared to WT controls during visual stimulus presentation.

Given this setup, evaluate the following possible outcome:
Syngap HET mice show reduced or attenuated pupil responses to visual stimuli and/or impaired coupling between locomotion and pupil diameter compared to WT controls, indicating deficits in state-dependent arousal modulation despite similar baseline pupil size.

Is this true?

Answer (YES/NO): NO